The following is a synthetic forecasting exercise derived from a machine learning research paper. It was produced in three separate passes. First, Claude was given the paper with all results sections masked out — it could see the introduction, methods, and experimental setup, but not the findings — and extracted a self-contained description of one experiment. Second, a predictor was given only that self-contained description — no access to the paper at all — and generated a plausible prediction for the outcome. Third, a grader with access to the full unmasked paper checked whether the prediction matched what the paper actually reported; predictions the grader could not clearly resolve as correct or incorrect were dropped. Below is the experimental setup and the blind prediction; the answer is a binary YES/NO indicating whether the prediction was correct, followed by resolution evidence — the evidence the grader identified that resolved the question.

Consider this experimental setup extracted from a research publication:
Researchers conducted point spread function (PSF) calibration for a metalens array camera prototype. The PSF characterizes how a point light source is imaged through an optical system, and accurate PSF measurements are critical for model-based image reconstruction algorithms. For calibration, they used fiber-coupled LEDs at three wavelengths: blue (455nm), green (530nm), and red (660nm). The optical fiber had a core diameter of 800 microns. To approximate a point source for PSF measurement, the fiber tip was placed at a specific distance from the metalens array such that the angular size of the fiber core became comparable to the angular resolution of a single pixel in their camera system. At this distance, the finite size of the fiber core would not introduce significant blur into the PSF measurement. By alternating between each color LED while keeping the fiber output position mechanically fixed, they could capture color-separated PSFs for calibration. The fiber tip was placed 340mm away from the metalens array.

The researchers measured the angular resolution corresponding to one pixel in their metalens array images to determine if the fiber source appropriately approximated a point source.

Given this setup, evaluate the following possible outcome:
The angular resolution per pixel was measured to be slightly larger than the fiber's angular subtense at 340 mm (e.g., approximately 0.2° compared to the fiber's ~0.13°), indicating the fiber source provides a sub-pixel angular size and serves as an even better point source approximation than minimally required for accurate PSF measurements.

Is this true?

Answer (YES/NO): NO